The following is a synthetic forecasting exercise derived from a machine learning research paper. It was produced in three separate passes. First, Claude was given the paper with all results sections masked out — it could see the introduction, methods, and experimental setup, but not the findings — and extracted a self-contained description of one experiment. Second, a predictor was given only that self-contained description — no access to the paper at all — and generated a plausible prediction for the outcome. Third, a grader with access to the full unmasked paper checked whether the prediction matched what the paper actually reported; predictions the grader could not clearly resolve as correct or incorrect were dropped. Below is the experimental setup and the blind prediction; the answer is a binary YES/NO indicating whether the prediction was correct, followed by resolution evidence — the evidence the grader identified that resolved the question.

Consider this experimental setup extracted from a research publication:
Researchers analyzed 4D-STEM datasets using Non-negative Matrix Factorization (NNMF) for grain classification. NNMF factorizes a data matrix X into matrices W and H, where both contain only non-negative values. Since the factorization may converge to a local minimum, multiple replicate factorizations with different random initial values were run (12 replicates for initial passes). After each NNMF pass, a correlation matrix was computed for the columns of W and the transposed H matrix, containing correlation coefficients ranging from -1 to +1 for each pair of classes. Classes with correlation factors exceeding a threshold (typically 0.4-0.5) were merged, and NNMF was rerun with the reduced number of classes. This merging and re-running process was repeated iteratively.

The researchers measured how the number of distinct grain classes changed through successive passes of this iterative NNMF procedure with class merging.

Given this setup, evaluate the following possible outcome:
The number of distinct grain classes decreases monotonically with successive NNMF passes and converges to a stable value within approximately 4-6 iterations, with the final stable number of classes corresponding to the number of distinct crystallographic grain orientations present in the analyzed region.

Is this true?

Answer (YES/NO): NO